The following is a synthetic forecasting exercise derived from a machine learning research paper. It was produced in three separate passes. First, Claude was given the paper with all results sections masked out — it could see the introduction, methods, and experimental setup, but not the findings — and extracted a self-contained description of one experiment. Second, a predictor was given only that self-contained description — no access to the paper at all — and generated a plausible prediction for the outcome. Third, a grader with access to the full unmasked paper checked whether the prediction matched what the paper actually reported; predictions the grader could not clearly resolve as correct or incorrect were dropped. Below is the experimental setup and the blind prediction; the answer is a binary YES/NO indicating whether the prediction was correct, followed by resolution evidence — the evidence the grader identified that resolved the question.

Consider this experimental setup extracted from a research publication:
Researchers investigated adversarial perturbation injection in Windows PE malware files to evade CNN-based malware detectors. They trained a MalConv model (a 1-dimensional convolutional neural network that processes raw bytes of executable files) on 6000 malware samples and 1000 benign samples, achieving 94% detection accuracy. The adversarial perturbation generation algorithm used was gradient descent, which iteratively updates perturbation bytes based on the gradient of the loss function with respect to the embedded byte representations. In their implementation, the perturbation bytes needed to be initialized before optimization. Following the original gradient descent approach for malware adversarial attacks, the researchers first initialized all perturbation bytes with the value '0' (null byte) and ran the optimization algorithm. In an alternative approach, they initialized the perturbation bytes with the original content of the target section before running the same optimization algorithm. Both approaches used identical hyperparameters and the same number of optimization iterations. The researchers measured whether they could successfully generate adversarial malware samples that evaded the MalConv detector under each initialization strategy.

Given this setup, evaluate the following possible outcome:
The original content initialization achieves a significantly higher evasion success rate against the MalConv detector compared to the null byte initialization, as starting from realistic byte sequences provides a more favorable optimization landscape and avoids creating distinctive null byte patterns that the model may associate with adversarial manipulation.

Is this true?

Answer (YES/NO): YES